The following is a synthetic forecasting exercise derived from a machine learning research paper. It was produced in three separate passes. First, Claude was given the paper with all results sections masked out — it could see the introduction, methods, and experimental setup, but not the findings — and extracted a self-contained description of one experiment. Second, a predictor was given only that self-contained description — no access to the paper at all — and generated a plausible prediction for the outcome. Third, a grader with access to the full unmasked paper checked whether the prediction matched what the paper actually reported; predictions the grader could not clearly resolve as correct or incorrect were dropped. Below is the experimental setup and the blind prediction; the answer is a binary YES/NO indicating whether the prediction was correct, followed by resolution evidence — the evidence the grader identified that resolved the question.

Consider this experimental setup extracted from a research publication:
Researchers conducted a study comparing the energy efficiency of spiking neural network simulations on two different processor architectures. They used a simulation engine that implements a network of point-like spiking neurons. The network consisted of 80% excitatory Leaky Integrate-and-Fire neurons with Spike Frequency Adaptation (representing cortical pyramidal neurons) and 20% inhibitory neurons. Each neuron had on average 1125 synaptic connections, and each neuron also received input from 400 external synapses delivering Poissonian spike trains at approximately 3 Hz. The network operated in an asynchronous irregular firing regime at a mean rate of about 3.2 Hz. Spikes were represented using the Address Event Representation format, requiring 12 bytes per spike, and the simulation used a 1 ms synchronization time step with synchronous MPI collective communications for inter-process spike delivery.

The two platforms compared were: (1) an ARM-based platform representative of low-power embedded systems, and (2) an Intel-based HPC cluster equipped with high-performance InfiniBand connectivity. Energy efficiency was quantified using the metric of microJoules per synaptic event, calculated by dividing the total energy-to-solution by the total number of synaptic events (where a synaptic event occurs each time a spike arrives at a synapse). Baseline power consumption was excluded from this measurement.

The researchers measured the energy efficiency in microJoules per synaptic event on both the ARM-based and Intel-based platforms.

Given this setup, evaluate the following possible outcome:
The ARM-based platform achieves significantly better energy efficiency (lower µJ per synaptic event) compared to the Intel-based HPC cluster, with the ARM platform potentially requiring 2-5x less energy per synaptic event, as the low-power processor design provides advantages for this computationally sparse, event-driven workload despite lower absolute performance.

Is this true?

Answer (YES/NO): YES